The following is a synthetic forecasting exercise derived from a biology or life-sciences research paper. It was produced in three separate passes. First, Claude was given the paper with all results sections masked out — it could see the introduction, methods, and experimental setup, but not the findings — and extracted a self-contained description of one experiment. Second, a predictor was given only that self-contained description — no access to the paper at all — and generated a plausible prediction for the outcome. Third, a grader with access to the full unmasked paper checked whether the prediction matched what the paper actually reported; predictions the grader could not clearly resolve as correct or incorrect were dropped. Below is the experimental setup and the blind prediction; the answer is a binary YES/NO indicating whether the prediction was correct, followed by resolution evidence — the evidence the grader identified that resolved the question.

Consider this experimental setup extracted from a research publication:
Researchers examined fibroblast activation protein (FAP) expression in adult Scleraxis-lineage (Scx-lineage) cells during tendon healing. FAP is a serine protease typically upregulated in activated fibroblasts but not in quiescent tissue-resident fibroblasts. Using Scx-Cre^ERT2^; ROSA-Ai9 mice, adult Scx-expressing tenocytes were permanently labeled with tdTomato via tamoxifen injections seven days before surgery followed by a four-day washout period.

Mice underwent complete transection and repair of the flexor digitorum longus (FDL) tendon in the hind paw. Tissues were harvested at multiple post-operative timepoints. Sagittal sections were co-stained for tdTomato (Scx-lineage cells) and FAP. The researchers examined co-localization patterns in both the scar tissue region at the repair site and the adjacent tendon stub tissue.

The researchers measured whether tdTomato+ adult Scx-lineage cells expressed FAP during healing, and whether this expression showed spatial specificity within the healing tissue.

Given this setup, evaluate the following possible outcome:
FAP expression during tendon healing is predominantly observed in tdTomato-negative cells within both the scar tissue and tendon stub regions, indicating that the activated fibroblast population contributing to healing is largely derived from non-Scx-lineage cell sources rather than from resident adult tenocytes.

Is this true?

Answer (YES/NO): NO